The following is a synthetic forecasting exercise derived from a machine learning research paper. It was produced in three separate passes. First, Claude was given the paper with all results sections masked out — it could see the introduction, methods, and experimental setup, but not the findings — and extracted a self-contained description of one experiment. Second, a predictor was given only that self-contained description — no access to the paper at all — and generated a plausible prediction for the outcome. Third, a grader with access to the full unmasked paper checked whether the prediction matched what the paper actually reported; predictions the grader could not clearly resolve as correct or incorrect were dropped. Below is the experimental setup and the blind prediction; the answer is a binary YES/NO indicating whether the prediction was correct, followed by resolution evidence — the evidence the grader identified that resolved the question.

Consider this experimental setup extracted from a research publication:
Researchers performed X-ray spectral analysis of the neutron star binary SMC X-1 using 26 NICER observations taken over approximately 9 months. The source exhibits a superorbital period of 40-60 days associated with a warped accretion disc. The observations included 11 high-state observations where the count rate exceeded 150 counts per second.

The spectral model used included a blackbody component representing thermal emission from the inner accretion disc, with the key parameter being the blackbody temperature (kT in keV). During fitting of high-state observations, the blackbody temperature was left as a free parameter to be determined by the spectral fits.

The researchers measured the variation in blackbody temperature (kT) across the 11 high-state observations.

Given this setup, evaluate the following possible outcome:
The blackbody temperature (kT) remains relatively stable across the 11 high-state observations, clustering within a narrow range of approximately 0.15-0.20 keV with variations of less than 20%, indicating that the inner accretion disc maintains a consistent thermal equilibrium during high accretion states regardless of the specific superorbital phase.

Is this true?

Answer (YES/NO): YES